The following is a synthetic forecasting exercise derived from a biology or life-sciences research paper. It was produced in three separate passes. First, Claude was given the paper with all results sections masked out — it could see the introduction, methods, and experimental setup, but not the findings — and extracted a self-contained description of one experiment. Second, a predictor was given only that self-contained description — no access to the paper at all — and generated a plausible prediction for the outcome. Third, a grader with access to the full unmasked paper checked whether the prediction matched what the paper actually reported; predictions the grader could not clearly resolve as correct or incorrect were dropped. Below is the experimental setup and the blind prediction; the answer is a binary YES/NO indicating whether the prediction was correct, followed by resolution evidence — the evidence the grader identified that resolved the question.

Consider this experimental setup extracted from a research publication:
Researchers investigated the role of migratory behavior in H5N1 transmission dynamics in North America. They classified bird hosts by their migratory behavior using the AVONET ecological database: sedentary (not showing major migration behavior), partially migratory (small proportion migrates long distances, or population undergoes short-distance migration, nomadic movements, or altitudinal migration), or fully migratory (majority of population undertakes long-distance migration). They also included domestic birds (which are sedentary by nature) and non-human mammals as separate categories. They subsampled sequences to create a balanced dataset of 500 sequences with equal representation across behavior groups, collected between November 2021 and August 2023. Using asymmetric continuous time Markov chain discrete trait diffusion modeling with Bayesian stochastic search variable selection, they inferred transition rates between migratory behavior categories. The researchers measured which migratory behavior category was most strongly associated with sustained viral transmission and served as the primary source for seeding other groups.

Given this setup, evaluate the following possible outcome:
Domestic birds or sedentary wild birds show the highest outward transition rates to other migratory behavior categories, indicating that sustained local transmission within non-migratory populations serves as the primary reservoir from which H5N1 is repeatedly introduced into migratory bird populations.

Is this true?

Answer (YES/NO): NO